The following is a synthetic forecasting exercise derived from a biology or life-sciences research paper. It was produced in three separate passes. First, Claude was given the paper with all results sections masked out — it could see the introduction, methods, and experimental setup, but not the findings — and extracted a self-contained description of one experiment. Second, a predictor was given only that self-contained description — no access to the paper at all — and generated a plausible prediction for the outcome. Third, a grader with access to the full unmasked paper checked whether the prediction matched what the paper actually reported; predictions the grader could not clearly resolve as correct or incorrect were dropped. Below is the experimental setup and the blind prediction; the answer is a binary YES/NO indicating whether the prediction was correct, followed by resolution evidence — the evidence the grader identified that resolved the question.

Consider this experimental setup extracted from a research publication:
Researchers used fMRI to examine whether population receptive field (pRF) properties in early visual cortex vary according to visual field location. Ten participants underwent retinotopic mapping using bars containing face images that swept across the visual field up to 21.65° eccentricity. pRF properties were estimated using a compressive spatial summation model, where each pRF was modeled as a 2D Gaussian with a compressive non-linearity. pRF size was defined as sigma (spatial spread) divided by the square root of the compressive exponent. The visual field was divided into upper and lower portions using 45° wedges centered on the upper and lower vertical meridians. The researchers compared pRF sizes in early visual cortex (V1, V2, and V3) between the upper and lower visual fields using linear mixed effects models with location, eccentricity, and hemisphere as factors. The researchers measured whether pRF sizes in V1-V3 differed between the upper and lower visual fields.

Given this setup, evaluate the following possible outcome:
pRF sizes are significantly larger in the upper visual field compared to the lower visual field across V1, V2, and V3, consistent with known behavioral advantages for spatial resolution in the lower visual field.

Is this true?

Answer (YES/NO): NO